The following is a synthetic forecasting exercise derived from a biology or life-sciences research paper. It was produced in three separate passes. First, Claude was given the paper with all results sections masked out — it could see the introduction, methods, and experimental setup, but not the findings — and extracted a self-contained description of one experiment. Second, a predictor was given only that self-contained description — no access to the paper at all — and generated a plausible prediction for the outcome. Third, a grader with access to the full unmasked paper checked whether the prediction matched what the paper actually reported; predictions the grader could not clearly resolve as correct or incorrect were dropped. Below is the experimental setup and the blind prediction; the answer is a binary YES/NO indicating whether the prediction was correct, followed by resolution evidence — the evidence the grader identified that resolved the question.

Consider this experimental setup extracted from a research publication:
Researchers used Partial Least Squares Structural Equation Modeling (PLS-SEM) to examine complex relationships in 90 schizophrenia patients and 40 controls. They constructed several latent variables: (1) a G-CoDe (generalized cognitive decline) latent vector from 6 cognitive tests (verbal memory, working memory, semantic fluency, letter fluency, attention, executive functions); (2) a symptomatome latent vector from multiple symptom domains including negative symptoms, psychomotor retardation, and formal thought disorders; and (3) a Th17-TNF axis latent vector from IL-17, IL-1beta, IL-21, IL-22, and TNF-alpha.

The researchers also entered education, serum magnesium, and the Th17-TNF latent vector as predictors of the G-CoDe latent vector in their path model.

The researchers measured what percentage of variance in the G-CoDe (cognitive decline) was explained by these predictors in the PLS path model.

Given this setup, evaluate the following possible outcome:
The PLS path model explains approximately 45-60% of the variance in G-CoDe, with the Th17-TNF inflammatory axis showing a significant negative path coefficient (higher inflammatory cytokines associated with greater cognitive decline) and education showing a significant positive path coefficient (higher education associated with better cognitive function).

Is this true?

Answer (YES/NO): NO